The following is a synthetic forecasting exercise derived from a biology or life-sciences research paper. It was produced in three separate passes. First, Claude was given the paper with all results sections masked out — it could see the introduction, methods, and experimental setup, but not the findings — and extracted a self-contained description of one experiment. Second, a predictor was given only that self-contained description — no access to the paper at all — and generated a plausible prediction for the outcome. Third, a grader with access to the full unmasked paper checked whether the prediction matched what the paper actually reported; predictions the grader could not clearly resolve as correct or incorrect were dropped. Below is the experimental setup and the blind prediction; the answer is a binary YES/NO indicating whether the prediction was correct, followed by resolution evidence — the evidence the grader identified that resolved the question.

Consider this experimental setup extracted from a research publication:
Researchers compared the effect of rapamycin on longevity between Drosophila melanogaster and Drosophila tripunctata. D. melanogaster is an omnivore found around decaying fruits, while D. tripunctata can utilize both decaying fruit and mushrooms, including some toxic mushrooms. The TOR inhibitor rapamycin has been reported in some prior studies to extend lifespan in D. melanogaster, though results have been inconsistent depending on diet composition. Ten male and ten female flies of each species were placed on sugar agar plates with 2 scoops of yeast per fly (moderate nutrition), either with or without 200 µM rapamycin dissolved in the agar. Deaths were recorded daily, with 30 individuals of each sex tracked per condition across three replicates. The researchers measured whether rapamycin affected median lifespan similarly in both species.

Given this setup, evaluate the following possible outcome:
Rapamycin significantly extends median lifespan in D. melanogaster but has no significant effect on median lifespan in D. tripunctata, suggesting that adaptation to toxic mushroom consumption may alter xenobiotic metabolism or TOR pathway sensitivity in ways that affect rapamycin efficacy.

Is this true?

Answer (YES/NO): NO